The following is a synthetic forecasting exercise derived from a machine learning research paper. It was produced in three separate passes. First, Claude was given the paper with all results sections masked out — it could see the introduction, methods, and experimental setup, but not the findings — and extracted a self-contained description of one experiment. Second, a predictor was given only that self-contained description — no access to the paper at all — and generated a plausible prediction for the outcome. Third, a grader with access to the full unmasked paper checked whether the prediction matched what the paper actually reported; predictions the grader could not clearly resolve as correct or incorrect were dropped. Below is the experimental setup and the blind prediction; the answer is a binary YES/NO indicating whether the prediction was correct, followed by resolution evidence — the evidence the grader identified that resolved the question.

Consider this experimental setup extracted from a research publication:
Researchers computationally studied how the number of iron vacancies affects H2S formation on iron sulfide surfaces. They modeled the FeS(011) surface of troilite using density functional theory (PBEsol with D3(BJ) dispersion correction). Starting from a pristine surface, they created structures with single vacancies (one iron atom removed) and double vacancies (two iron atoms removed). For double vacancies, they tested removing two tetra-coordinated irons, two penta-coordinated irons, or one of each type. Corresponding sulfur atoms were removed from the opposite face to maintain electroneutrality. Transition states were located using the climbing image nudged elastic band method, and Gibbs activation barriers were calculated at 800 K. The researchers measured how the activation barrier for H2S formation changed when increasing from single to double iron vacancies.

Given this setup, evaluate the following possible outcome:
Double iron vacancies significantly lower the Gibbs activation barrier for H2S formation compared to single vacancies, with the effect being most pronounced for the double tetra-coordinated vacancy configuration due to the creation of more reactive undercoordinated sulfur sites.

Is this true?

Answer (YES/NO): NO